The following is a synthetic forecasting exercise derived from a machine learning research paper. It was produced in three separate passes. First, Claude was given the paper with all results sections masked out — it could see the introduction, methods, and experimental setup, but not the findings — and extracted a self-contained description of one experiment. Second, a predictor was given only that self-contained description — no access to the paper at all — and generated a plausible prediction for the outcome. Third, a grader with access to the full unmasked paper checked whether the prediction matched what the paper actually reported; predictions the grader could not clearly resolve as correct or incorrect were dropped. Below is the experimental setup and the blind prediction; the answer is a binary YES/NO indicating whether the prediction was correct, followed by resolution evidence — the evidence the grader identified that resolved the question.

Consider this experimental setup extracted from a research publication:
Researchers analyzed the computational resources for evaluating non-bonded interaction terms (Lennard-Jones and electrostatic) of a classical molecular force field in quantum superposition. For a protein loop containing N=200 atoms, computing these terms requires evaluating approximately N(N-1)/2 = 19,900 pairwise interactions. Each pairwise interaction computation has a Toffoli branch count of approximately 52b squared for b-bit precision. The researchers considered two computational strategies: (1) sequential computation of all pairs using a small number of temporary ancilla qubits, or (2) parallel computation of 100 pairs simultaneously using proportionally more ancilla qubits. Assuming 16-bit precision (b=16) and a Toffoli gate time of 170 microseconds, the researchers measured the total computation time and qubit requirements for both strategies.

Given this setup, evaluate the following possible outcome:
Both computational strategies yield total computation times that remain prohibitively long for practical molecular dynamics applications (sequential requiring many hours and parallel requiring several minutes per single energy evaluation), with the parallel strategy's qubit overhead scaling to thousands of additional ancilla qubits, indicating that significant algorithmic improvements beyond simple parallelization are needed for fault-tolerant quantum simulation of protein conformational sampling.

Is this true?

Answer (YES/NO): YES